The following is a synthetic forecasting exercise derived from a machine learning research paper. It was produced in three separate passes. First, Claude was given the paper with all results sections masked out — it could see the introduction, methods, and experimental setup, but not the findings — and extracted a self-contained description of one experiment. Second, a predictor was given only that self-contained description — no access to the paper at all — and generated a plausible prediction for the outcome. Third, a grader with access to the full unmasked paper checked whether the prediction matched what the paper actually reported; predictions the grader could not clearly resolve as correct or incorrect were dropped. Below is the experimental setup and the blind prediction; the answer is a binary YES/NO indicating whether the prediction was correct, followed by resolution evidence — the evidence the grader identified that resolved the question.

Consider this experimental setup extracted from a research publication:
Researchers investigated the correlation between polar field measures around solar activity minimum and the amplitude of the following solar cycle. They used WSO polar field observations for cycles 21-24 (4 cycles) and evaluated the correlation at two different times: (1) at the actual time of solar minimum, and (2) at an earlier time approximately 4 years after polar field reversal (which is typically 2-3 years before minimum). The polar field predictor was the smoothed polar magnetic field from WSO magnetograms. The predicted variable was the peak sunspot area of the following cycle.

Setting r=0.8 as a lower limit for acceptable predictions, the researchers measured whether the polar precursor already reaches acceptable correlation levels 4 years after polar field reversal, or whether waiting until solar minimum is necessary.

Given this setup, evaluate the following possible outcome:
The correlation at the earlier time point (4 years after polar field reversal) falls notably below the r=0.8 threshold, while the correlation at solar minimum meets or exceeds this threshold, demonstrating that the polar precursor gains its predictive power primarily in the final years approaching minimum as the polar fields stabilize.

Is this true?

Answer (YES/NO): NO